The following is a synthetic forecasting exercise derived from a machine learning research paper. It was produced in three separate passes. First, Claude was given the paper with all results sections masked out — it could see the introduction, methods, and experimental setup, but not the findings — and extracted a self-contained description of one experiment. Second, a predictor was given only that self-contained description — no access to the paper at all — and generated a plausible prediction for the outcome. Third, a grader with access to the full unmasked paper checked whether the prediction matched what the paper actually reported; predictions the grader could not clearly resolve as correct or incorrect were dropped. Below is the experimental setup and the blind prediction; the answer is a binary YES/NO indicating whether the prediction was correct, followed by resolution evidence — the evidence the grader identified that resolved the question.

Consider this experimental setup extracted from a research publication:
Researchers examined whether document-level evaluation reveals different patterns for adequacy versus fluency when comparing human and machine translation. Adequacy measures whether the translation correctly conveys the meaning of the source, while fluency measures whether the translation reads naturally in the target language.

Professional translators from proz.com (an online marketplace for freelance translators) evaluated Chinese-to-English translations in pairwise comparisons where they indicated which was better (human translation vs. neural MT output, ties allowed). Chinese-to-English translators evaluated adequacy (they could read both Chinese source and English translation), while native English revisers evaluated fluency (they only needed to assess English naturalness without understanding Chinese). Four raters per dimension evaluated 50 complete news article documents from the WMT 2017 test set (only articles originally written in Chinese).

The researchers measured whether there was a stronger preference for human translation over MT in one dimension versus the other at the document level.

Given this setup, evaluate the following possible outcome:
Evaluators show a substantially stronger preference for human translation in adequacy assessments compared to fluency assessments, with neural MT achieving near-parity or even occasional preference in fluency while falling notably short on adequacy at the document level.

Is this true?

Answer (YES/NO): NO